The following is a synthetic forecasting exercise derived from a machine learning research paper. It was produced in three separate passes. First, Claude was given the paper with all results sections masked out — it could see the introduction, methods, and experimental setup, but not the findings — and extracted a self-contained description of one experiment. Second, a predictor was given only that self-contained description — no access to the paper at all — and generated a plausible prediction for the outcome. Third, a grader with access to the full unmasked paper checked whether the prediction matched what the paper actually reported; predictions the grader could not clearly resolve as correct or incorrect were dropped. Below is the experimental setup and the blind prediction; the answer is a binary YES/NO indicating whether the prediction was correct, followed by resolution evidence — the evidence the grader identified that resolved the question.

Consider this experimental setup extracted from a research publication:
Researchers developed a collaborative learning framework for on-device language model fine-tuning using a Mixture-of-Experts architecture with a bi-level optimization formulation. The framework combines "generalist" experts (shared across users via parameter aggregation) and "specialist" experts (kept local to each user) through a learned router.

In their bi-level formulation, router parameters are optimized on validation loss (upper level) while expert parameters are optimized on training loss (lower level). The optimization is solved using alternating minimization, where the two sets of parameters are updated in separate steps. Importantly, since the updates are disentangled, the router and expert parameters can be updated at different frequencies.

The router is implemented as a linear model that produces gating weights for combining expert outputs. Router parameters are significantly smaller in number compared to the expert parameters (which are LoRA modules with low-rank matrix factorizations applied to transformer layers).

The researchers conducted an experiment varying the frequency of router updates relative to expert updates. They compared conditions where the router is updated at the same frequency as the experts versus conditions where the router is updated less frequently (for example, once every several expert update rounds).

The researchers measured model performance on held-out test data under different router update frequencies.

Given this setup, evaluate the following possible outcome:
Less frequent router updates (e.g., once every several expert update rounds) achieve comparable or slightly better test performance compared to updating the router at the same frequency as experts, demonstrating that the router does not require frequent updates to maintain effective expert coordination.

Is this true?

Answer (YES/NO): YES